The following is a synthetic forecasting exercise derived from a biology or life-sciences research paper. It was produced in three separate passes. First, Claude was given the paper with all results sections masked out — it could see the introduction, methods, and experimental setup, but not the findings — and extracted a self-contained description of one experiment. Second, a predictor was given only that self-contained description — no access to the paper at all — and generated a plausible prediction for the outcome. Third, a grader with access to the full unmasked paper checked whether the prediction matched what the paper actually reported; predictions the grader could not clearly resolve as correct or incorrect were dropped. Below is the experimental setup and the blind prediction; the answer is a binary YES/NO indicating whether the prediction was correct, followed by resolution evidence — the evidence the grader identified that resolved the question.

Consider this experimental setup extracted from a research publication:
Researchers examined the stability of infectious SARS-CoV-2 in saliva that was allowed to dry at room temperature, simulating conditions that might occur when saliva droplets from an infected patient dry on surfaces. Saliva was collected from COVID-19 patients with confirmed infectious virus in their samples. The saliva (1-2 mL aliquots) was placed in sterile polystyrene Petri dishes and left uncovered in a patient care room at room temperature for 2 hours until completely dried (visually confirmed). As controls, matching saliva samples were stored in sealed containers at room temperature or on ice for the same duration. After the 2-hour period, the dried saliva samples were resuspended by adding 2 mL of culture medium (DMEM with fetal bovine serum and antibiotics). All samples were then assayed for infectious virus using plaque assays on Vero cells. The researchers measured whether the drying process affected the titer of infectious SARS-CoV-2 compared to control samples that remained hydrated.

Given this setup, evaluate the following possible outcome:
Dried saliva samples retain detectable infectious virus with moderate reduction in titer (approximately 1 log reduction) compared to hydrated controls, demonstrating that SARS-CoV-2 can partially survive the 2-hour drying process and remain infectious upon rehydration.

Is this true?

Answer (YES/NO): NO